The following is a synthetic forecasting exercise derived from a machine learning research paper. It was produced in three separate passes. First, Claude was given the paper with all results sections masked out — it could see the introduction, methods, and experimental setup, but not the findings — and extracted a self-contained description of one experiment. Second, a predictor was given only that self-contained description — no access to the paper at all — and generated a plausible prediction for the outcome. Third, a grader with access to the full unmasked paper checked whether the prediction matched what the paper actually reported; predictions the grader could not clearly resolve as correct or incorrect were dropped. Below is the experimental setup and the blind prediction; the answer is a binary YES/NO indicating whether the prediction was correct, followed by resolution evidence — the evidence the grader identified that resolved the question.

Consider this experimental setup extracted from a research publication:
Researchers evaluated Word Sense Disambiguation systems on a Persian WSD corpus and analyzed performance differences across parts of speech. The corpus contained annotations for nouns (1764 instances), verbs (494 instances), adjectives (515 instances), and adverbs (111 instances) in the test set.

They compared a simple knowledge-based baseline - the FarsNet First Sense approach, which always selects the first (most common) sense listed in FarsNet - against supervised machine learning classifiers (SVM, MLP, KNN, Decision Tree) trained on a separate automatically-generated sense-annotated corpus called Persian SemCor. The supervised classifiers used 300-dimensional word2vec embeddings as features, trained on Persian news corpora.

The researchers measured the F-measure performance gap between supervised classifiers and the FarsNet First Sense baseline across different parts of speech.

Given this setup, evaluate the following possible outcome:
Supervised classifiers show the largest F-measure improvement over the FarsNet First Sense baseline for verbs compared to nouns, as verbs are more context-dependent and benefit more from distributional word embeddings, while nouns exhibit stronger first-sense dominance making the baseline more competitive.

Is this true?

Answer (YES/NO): YES